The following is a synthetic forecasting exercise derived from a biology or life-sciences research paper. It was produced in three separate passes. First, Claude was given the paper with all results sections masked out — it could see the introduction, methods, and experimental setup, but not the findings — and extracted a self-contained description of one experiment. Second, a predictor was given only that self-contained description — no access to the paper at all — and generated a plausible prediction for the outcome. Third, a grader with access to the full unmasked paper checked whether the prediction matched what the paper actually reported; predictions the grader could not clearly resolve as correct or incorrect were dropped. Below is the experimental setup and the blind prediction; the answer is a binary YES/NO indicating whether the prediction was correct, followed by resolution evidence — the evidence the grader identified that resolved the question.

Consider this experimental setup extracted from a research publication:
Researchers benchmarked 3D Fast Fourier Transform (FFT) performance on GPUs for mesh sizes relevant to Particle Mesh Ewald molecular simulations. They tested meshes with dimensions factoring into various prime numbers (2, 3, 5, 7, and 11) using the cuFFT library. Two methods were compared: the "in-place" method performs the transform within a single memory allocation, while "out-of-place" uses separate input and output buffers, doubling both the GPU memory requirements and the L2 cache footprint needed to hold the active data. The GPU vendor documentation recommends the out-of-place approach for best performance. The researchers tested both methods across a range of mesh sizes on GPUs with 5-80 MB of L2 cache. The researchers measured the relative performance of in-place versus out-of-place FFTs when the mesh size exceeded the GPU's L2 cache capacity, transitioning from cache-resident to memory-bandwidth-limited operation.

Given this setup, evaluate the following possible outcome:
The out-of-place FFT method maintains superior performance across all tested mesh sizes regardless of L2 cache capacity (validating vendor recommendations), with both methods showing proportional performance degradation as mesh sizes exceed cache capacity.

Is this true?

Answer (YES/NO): NO